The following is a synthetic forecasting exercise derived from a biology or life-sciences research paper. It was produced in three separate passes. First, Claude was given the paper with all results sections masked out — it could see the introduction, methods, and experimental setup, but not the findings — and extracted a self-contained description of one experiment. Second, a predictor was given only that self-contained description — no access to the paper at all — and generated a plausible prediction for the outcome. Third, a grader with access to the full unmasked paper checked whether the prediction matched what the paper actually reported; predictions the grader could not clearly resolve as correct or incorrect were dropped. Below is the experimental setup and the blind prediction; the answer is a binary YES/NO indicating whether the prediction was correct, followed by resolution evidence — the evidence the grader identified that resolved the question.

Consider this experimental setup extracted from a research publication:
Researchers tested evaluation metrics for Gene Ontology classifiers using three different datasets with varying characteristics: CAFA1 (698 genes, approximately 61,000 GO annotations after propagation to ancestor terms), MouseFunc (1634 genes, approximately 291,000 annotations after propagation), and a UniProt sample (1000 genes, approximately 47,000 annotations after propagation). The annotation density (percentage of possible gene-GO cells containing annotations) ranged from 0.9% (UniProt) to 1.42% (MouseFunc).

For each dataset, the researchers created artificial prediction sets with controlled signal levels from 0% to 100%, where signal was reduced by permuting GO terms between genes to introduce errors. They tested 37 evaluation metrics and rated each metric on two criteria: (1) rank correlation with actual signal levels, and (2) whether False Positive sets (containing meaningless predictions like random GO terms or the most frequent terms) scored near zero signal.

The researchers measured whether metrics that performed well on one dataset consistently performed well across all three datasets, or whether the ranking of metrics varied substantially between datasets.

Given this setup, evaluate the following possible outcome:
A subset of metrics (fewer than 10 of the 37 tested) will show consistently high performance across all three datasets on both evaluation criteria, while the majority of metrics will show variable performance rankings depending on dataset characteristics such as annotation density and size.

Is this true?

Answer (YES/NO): YES